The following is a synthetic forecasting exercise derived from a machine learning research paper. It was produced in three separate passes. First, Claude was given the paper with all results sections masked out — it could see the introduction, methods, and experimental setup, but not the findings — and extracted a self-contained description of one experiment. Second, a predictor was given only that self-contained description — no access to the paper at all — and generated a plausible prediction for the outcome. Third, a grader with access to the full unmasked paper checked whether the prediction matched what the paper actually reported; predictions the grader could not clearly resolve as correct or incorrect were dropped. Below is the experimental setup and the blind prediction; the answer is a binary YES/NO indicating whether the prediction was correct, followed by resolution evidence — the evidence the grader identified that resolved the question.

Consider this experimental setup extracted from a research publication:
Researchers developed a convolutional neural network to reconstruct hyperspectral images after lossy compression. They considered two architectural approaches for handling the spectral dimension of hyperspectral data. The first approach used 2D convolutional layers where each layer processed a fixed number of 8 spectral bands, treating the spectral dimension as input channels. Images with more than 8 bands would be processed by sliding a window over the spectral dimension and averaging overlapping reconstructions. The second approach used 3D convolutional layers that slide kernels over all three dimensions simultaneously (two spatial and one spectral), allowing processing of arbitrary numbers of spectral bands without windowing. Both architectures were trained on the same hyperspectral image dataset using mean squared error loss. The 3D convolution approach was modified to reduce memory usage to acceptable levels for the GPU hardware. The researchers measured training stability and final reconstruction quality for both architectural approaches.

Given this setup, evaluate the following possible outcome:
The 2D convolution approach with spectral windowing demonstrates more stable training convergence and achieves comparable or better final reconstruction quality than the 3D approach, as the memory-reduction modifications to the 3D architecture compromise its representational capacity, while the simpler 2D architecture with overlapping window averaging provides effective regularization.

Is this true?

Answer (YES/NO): YES